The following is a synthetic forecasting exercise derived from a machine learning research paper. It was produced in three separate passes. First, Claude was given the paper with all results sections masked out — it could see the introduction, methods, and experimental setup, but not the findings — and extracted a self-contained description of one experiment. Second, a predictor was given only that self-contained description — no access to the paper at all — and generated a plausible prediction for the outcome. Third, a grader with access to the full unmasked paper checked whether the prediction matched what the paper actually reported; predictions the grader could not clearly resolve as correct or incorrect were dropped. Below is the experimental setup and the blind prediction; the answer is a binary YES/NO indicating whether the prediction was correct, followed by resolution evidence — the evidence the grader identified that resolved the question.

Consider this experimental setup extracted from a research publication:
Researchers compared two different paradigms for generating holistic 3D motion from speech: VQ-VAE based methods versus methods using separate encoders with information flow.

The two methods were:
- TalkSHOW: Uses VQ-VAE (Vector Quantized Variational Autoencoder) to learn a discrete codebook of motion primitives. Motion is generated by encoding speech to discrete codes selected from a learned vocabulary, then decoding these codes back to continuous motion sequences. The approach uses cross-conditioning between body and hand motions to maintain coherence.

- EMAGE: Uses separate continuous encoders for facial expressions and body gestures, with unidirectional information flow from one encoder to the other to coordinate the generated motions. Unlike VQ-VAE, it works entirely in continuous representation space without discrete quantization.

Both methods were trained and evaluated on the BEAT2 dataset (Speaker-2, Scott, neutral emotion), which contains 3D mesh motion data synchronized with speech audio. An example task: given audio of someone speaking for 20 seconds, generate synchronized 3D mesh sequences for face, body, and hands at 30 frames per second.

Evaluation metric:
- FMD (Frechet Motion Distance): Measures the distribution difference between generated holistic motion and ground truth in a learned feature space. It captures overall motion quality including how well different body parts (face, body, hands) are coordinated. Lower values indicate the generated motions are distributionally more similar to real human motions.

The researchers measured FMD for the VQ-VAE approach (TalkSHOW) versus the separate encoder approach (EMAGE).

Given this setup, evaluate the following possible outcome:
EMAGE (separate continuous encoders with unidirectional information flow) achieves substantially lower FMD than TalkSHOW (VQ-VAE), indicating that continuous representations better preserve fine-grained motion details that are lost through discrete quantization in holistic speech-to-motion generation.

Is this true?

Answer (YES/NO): NO